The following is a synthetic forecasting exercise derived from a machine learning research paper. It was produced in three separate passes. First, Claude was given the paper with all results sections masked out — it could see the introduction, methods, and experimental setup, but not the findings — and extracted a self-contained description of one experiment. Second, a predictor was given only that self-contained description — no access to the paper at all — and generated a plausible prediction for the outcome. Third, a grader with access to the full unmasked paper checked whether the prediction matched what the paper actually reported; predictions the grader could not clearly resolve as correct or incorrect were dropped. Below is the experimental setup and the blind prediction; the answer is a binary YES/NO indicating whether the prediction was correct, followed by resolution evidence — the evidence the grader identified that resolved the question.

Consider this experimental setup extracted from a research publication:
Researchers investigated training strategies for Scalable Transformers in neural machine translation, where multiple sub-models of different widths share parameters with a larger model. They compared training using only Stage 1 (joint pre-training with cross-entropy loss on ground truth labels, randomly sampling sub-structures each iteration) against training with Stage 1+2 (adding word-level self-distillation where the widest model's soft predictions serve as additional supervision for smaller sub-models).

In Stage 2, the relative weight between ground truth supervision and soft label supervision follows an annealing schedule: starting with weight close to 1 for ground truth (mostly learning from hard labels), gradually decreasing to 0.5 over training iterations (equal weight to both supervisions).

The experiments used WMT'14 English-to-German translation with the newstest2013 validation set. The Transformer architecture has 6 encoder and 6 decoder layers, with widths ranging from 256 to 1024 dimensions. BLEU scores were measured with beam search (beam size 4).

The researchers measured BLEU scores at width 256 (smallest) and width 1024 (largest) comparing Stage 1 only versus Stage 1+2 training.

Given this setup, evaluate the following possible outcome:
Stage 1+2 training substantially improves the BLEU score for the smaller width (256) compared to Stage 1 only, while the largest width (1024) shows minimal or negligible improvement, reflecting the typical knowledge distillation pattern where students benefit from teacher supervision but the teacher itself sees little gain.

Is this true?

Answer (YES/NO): YES